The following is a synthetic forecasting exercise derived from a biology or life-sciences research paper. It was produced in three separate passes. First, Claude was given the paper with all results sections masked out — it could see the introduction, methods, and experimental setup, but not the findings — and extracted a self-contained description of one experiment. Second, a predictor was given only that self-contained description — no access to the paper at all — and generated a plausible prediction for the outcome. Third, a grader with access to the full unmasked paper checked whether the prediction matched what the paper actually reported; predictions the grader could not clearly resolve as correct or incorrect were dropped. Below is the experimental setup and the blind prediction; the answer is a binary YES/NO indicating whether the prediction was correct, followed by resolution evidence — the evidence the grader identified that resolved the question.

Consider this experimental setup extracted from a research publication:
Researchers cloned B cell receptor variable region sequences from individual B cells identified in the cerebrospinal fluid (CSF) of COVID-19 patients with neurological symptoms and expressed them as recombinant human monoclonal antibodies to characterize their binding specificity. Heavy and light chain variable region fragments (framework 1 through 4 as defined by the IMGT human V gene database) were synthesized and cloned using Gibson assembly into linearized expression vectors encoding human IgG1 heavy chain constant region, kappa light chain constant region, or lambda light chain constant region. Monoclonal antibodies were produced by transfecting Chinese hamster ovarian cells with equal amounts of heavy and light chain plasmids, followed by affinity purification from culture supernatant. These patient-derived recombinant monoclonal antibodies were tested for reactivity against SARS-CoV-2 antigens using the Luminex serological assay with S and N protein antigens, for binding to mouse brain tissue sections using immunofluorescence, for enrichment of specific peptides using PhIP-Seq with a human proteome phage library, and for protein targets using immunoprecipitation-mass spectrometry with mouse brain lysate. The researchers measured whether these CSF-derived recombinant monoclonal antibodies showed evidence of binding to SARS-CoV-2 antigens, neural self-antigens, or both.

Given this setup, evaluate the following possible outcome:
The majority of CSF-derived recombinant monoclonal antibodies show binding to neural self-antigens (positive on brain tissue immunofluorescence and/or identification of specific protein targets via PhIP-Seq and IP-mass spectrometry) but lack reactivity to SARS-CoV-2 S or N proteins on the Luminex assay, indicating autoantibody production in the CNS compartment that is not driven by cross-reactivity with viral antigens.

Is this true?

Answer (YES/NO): NO